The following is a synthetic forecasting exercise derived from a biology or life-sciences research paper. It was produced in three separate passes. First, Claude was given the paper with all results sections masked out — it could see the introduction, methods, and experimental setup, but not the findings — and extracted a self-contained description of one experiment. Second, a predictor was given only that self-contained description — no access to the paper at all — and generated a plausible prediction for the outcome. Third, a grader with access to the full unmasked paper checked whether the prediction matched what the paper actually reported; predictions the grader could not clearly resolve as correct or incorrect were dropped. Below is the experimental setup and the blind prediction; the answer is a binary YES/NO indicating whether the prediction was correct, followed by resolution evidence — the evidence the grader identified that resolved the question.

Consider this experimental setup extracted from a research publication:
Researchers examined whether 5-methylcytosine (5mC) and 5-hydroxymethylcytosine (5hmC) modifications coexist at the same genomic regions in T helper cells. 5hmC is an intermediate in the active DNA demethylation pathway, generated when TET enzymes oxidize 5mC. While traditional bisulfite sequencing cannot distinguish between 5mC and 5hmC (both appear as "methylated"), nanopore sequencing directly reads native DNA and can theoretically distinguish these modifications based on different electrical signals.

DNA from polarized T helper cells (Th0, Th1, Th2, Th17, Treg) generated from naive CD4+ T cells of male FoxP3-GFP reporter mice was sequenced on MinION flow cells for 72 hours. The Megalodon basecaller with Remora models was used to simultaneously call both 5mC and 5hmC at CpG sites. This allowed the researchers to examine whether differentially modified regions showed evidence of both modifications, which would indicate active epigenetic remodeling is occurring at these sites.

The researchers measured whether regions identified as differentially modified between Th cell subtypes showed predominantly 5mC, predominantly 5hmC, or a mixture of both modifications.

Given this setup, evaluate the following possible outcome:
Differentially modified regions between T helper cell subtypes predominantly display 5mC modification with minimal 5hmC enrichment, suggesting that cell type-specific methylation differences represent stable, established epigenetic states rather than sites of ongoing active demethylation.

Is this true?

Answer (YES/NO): NO